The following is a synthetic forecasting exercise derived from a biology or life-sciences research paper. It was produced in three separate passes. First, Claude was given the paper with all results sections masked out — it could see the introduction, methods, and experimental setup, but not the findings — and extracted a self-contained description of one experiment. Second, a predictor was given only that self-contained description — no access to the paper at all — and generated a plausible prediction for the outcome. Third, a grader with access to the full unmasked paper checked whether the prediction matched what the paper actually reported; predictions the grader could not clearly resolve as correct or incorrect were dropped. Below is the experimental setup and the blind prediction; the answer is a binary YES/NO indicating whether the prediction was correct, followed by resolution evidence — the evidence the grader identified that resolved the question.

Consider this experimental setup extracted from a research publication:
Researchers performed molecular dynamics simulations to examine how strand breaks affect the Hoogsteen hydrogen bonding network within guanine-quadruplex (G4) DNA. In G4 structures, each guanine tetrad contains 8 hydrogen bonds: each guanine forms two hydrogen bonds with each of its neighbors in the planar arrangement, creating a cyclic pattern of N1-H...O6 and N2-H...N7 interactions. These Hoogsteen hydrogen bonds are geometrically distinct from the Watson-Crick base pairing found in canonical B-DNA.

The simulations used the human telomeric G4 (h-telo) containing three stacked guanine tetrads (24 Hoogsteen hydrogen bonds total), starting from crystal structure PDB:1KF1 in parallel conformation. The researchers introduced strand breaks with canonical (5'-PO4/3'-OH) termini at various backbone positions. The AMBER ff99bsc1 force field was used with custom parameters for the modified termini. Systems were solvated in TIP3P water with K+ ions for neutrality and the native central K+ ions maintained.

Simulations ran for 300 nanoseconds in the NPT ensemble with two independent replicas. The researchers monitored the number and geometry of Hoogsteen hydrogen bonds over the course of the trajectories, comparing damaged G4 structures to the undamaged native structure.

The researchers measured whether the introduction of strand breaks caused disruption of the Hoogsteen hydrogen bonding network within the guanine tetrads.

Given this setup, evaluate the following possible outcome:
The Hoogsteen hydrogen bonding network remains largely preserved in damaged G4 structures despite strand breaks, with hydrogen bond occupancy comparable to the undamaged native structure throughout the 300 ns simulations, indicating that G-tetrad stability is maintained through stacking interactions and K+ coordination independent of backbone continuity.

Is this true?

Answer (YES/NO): YES